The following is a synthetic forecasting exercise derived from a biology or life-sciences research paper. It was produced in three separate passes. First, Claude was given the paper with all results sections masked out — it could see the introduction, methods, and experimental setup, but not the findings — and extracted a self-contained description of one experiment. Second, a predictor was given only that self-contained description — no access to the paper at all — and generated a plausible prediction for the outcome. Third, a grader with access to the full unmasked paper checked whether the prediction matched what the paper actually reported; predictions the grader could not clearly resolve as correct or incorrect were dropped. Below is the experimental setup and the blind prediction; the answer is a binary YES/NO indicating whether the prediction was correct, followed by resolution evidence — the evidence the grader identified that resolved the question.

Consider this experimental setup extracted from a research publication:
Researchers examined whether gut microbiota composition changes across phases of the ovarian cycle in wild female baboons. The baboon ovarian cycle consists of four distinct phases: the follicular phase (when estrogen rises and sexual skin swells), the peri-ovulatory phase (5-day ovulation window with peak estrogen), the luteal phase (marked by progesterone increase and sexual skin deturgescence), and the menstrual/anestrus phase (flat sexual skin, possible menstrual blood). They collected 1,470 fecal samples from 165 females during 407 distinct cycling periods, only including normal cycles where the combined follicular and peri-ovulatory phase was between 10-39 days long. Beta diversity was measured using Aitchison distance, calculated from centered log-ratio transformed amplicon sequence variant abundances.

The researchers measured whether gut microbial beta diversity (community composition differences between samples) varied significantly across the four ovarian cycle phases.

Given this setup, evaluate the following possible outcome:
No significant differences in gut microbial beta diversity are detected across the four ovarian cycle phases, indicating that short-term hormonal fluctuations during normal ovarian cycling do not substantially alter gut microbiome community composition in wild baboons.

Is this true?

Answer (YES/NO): YES